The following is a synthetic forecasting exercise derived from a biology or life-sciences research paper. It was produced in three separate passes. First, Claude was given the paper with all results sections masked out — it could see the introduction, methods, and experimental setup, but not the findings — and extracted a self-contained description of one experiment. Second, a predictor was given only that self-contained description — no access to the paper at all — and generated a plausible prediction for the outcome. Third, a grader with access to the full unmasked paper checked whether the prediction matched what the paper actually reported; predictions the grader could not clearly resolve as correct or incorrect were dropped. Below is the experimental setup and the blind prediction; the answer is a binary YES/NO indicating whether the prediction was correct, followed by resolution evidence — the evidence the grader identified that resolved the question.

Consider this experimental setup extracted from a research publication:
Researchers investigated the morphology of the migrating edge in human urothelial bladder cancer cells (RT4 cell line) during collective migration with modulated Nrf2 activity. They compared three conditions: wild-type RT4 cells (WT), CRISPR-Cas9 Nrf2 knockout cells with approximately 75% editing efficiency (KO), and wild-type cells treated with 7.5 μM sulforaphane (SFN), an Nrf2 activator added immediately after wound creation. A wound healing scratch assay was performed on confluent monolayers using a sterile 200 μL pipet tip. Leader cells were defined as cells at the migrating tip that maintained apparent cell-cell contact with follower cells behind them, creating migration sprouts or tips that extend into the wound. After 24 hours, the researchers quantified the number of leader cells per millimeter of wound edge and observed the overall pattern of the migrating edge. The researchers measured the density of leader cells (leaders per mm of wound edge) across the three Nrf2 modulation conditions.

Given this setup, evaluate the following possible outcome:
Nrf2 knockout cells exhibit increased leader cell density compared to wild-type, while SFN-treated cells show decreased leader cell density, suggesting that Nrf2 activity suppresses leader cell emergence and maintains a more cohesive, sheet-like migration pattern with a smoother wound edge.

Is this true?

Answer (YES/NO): NO